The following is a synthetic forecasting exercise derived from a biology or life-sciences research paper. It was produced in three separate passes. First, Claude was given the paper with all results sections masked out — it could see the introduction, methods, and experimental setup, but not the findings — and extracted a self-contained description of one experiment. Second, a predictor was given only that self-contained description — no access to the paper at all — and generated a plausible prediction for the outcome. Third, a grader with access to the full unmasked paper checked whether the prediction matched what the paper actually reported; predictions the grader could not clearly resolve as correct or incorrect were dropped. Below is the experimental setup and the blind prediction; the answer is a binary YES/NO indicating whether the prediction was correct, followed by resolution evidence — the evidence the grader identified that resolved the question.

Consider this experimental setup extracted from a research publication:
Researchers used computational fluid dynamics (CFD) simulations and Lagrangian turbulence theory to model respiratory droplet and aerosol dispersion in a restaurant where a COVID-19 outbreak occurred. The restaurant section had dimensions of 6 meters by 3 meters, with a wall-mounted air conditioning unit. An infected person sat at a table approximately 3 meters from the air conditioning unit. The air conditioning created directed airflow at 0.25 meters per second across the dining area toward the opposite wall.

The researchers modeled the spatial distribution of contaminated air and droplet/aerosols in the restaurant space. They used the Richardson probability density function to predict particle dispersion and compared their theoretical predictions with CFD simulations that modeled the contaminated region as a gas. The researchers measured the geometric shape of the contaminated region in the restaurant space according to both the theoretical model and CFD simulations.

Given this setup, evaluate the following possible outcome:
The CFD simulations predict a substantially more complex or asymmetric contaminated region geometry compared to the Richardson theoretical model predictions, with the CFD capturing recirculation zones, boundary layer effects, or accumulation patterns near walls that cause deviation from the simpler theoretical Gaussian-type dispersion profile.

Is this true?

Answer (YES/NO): NO